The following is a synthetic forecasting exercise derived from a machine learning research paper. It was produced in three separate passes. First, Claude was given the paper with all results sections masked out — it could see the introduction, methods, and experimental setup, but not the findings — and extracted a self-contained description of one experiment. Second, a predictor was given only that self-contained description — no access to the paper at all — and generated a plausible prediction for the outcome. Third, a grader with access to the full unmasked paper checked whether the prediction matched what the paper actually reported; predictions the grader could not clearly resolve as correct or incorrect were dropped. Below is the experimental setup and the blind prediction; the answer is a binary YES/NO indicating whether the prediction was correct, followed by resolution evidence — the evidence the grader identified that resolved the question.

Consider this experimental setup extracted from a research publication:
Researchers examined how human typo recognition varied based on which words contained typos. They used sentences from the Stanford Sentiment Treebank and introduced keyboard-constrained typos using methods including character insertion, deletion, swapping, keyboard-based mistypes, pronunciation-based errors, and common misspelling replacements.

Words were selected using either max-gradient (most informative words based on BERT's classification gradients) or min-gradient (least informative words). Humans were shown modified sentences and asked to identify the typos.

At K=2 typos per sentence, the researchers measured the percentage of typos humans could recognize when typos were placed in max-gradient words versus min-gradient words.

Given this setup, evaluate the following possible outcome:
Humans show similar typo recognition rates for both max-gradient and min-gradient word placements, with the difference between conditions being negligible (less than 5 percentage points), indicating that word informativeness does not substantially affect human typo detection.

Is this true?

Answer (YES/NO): NO